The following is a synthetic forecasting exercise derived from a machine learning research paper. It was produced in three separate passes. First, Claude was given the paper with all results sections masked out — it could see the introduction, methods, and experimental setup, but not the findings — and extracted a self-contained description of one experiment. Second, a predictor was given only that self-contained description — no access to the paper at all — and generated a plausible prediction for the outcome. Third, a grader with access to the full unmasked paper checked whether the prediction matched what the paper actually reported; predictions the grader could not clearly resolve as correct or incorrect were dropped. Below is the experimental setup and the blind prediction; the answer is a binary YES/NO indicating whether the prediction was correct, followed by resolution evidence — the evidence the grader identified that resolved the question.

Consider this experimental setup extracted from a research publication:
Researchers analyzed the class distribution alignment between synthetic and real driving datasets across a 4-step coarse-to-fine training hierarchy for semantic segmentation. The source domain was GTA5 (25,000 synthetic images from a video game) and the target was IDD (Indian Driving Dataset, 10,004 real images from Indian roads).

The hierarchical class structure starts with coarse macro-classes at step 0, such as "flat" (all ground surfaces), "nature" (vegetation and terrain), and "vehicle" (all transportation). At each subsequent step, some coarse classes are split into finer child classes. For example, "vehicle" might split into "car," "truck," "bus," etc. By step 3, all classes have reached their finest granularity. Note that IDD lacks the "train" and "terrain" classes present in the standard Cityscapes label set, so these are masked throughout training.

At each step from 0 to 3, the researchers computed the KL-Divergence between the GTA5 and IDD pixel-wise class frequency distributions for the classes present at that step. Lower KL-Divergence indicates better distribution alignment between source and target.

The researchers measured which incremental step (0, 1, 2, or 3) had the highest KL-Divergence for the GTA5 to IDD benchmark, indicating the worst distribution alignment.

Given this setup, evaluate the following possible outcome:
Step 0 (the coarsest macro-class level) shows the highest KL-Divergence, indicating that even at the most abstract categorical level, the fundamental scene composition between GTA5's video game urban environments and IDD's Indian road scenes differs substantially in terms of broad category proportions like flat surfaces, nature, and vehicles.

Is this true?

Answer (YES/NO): NO